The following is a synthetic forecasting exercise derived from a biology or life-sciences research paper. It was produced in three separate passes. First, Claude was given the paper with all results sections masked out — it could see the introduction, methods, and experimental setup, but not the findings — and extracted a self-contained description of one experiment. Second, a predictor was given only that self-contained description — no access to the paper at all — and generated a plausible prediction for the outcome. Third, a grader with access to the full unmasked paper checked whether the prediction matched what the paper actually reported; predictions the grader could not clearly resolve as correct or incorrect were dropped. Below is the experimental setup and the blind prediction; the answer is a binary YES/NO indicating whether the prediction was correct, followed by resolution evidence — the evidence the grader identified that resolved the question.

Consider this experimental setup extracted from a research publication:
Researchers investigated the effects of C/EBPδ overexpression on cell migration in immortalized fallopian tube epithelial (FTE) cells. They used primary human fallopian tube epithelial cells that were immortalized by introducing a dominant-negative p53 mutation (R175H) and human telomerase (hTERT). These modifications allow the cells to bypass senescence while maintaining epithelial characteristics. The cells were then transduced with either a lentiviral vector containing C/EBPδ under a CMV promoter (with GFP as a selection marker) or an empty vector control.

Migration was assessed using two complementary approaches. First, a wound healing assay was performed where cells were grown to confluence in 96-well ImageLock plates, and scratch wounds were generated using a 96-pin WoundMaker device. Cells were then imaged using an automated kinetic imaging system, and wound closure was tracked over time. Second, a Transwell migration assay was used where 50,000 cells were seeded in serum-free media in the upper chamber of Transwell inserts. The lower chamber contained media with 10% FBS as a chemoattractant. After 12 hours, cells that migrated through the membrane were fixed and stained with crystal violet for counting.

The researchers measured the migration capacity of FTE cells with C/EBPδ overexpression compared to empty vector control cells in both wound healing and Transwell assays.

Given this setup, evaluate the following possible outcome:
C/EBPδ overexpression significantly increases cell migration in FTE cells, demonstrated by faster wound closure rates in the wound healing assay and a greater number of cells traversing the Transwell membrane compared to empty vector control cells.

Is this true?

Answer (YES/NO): YES